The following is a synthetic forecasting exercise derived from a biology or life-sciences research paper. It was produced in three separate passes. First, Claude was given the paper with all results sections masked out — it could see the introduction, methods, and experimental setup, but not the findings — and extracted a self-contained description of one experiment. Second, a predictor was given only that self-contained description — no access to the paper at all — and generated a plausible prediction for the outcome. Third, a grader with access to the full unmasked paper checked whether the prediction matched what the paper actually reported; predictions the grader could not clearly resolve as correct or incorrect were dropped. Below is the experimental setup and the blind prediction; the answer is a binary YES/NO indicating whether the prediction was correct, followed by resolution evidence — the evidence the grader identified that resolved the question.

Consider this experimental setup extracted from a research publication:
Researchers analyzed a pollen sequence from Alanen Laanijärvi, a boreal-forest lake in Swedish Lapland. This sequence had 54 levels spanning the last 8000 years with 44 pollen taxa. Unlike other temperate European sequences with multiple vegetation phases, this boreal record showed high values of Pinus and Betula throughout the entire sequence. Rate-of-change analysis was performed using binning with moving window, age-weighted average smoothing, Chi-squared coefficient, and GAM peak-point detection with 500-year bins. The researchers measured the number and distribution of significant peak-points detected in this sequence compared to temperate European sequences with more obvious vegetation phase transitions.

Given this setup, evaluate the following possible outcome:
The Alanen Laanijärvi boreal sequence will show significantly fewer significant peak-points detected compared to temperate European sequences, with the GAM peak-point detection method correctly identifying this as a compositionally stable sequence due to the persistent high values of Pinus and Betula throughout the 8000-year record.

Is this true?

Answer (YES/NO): NO